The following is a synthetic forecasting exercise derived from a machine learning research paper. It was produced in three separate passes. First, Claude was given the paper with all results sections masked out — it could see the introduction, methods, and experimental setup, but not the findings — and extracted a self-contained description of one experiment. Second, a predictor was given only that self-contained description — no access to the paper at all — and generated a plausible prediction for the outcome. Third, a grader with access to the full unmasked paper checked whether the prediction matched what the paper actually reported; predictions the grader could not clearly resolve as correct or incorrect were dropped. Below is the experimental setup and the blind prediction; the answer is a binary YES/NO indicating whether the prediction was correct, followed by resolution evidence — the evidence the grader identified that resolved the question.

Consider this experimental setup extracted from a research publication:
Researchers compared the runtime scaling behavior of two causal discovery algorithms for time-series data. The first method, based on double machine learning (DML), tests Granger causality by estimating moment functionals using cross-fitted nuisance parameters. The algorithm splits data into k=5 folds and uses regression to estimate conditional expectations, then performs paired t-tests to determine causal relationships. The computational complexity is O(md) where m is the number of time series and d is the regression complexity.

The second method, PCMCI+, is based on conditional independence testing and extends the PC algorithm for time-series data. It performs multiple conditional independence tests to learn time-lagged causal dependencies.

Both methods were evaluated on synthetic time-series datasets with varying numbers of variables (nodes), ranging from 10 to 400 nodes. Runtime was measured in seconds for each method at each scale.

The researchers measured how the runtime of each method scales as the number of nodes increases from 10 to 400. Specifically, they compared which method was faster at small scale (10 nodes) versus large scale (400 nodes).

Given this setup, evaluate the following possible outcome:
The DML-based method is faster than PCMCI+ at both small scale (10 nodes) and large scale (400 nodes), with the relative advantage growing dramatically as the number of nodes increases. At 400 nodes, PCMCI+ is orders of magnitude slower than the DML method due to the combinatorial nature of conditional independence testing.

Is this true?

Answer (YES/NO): NO